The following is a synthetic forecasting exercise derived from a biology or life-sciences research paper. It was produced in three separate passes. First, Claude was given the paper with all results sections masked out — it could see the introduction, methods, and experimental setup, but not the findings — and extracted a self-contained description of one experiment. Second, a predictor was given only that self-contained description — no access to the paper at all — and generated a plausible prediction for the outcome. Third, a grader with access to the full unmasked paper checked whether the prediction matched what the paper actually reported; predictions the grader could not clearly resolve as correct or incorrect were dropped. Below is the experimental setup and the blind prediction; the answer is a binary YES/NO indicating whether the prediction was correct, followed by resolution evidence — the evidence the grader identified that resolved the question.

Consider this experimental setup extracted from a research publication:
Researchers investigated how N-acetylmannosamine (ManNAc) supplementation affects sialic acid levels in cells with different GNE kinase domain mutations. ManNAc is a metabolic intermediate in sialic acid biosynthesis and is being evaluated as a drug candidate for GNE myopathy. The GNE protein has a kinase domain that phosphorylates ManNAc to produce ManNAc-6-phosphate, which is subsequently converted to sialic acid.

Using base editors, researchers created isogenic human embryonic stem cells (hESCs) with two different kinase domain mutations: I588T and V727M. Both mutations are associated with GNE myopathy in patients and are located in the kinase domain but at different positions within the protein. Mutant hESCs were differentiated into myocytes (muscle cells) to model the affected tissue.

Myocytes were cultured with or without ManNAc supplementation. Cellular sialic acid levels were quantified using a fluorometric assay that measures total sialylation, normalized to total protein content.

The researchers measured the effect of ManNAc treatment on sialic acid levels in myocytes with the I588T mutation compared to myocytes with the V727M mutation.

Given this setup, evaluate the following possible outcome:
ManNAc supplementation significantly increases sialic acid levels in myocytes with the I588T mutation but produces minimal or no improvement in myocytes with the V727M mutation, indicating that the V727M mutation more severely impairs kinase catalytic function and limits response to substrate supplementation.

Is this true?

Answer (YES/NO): NO